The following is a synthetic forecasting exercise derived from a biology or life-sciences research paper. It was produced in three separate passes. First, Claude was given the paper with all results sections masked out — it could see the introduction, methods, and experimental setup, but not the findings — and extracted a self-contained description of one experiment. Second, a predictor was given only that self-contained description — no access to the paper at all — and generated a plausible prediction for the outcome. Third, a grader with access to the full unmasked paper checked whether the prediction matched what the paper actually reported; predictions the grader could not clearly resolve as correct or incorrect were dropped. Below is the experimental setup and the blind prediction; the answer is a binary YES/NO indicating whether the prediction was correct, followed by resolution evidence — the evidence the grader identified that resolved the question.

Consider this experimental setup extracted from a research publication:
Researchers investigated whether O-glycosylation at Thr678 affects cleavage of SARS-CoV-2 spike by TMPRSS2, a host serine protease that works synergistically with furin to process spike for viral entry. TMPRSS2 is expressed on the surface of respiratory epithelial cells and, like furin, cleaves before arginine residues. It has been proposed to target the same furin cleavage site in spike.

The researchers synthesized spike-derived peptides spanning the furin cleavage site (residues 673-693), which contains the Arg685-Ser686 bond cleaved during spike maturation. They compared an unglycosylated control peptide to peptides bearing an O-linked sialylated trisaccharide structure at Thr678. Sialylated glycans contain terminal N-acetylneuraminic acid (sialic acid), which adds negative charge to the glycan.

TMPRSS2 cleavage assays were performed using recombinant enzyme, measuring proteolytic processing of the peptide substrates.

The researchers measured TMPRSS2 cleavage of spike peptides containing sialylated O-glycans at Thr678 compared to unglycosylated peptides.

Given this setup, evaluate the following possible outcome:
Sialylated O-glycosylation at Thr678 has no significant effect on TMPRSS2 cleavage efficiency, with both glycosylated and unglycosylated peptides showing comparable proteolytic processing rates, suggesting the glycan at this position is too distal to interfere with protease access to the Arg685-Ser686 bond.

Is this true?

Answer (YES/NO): NO